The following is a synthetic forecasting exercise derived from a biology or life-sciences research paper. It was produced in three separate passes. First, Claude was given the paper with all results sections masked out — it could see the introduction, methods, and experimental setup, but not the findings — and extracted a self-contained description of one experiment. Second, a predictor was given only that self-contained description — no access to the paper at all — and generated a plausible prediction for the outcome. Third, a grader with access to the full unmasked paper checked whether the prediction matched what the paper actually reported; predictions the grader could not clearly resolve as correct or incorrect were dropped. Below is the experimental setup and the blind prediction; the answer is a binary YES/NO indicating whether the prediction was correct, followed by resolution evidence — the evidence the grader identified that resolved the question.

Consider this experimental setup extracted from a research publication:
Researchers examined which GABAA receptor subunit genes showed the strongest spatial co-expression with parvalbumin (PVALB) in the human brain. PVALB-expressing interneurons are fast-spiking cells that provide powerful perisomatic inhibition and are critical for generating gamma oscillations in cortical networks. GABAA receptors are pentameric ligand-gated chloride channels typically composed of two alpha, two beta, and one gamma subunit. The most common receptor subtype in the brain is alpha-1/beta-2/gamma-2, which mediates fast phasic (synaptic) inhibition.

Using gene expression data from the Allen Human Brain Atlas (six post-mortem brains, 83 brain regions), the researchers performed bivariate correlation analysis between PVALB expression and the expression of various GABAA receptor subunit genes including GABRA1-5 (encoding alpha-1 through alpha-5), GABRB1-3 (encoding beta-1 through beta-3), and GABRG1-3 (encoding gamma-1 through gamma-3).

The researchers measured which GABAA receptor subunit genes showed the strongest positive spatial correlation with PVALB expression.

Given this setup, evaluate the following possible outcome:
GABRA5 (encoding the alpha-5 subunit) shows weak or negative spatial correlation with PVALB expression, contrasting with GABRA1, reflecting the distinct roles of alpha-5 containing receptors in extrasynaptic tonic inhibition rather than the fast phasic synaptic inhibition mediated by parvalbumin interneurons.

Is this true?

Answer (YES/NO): YES